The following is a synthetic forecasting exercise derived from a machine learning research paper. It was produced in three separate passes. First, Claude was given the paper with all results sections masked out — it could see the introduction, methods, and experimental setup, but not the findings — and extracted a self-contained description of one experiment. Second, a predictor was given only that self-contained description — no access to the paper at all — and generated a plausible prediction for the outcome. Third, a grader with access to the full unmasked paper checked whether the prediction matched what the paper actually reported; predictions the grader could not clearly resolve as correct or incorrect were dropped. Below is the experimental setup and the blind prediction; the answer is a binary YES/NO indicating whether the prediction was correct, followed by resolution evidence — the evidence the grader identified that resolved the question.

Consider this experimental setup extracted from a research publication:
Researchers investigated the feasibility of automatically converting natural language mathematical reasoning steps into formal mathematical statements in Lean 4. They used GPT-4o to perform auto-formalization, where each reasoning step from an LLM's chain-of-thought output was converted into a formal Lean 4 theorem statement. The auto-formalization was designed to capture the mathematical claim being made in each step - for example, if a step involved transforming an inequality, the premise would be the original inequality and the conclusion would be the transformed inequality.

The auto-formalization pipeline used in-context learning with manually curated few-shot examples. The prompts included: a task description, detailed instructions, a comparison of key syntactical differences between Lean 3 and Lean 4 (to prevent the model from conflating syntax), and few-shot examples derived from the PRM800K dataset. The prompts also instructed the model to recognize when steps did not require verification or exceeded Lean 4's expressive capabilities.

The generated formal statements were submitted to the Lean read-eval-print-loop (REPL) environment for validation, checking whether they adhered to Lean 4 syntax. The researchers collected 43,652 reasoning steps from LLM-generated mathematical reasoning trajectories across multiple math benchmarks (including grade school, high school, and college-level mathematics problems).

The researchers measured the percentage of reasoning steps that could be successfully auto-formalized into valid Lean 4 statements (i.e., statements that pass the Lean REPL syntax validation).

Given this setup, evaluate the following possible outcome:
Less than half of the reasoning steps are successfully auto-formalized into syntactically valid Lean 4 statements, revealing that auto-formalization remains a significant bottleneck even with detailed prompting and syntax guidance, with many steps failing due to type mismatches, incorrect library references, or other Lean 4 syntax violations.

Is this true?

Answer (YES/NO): NO